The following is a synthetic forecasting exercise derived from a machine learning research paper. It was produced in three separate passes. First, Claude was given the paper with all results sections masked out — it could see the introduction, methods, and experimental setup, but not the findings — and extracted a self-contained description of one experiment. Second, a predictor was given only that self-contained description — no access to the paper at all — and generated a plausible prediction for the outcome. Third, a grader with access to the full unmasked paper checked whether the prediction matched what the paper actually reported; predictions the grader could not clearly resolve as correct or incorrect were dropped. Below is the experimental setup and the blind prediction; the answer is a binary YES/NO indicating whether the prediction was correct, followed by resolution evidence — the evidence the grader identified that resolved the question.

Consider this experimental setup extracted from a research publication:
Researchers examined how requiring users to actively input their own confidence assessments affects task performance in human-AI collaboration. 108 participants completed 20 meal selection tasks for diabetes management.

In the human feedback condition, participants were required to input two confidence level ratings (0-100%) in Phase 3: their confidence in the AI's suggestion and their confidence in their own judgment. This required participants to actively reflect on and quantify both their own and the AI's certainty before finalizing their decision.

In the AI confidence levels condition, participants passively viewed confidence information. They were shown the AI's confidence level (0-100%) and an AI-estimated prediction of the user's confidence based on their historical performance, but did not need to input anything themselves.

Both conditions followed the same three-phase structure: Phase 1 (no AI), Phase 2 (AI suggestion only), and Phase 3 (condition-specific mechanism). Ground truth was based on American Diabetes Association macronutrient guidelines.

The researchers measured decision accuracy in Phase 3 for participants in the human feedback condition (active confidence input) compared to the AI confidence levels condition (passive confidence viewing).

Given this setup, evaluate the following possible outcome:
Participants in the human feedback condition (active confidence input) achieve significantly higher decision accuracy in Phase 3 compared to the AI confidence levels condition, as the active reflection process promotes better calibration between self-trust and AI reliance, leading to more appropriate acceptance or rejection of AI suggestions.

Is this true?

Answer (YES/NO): NO